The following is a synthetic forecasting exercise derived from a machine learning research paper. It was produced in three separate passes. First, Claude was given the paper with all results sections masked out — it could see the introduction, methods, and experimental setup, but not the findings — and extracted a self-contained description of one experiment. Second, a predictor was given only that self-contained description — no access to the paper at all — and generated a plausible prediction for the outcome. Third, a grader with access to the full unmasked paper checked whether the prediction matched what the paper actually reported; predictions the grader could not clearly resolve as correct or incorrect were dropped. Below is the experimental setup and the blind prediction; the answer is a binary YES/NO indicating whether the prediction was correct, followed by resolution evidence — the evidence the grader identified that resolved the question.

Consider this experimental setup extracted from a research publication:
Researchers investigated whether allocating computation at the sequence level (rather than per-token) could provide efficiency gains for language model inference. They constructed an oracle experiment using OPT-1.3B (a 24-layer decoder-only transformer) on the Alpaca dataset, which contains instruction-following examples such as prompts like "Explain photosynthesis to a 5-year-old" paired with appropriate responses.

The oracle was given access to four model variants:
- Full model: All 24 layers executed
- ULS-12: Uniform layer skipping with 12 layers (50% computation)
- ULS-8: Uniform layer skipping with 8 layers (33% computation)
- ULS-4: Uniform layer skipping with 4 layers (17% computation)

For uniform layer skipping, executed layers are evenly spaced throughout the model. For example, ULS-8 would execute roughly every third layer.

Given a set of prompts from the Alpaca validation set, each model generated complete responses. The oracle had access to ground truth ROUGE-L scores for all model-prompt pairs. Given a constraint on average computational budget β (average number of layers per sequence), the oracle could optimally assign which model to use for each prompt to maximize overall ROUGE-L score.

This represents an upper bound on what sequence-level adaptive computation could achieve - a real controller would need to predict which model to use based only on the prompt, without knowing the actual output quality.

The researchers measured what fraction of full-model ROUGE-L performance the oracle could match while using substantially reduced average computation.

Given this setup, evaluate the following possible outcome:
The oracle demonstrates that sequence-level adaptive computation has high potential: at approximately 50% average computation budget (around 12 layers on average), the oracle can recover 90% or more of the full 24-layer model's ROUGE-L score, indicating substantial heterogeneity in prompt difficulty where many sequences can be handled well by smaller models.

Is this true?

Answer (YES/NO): NO